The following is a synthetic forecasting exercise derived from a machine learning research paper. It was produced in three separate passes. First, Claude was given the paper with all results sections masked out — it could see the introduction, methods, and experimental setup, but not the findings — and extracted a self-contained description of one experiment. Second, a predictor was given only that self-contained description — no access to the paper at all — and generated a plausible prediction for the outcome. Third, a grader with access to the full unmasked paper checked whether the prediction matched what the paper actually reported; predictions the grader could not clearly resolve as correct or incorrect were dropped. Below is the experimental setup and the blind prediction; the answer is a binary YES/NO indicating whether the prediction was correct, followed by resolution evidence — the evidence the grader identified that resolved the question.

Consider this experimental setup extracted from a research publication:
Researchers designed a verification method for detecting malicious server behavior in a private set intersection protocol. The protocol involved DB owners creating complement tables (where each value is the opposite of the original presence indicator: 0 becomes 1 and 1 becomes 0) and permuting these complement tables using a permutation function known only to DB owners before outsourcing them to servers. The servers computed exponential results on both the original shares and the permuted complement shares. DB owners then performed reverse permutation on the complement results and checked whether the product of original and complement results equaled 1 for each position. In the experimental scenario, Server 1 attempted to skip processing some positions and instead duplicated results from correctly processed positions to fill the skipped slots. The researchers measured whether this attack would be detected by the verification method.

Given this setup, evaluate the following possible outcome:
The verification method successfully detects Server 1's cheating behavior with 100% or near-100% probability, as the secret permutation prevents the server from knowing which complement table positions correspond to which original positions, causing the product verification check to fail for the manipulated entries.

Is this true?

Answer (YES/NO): YES